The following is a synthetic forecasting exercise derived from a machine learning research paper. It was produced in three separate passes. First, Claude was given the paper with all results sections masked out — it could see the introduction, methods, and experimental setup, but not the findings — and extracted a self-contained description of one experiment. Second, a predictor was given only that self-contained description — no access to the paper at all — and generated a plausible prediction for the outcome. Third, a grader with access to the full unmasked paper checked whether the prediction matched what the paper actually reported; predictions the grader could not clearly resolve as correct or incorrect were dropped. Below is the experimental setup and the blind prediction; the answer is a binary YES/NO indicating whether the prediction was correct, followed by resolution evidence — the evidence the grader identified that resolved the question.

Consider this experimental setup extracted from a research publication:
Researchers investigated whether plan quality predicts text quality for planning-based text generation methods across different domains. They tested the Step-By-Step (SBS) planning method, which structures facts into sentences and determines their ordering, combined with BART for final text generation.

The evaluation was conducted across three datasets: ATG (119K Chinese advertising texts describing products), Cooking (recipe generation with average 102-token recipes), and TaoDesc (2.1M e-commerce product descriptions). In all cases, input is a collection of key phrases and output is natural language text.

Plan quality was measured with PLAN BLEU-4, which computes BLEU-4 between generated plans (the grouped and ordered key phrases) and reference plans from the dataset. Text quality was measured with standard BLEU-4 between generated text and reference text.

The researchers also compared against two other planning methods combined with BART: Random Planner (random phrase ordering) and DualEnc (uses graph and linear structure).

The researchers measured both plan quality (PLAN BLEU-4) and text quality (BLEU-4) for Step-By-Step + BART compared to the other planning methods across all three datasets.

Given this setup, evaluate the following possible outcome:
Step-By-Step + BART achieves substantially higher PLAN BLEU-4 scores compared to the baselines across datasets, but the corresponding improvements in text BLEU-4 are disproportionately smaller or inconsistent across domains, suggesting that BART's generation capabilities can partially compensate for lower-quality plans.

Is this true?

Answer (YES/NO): NO